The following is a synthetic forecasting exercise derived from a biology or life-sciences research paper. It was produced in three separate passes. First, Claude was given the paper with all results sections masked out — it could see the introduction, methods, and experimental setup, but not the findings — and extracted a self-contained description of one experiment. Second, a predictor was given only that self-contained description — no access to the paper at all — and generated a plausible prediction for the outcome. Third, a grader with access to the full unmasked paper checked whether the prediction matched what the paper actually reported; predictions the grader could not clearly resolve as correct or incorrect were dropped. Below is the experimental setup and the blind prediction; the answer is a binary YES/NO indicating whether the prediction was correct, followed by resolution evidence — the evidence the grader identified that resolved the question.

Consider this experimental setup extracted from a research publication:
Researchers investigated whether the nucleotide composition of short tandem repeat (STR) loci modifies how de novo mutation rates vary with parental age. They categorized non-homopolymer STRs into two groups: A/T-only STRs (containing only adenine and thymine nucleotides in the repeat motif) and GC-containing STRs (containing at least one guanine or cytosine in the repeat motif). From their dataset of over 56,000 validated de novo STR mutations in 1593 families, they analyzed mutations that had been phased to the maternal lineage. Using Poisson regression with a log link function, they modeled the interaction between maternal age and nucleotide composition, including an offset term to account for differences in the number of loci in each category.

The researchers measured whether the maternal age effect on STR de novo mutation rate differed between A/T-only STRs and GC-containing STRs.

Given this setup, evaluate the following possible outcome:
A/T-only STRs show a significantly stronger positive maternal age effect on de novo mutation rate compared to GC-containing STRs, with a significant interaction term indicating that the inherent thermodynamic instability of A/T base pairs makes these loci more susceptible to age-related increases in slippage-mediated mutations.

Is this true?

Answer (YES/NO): YES